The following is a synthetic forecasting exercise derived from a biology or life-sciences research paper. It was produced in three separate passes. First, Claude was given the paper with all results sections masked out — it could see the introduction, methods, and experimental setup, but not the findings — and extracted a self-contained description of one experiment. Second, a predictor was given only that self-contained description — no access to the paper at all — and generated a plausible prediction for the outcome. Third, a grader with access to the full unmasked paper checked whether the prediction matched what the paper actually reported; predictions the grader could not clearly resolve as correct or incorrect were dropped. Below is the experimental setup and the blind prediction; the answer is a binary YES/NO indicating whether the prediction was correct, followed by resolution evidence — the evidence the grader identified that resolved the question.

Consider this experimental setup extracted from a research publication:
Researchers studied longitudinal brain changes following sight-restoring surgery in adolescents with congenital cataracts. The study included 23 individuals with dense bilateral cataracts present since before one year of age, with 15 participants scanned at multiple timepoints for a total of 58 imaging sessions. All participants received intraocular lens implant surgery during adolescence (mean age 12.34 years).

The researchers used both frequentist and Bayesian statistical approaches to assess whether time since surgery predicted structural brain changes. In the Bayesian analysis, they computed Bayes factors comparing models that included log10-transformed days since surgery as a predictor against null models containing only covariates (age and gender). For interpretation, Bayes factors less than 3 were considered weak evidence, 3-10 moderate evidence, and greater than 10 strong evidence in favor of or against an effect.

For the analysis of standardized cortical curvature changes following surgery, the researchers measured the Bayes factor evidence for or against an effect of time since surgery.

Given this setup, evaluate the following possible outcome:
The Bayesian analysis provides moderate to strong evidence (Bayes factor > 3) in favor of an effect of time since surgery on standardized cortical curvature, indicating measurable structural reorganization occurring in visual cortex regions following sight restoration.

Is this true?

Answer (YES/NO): NO